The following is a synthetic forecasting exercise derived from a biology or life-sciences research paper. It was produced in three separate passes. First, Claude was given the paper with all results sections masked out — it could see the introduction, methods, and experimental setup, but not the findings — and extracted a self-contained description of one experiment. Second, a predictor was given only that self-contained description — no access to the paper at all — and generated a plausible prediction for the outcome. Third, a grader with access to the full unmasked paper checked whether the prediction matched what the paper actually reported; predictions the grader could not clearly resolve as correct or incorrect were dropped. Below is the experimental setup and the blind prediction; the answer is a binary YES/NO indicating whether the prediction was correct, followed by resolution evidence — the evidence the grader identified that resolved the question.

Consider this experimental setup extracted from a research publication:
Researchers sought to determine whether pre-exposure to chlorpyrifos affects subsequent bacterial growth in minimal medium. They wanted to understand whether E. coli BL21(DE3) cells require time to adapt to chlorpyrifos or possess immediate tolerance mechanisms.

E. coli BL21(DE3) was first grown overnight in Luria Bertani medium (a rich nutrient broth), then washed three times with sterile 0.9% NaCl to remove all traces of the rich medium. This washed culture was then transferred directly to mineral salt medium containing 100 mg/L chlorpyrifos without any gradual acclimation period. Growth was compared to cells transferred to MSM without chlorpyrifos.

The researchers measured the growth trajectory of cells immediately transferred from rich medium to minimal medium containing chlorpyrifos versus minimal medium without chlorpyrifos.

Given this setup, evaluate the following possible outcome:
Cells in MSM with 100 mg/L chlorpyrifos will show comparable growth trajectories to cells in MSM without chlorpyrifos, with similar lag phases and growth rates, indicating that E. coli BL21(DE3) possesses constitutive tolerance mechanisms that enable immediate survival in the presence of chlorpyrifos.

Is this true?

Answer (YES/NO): YES